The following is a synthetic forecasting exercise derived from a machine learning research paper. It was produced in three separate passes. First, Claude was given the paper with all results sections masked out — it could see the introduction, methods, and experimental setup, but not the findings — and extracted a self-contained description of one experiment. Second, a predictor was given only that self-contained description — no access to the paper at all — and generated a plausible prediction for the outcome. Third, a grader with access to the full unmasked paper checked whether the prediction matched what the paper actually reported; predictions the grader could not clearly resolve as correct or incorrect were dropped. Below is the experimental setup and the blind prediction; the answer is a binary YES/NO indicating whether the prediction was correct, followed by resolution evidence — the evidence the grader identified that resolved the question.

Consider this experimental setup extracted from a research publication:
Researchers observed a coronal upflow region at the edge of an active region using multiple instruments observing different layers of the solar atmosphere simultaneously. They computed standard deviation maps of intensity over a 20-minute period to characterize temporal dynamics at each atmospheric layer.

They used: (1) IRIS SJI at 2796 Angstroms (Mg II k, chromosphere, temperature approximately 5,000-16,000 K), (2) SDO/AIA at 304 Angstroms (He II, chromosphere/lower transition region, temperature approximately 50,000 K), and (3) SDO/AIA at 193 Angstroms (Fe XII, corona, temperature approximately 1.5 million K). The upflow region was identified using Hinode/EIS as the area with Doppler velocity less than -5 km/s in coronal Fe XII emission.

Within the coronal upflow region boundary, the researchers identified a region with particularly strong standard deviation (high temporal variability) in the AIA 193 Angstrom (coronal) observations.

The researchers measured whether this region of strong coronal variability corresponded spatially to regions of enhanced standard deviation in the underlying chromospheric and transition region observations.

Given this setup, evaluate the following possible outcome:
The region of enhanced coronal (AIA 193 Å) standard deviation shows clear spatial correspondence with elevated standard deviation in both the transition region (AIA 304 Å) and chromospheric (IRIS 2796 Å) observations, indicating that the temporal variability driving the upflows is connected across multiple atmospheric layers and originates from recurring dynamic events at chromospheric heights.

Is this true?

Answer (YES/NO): NO